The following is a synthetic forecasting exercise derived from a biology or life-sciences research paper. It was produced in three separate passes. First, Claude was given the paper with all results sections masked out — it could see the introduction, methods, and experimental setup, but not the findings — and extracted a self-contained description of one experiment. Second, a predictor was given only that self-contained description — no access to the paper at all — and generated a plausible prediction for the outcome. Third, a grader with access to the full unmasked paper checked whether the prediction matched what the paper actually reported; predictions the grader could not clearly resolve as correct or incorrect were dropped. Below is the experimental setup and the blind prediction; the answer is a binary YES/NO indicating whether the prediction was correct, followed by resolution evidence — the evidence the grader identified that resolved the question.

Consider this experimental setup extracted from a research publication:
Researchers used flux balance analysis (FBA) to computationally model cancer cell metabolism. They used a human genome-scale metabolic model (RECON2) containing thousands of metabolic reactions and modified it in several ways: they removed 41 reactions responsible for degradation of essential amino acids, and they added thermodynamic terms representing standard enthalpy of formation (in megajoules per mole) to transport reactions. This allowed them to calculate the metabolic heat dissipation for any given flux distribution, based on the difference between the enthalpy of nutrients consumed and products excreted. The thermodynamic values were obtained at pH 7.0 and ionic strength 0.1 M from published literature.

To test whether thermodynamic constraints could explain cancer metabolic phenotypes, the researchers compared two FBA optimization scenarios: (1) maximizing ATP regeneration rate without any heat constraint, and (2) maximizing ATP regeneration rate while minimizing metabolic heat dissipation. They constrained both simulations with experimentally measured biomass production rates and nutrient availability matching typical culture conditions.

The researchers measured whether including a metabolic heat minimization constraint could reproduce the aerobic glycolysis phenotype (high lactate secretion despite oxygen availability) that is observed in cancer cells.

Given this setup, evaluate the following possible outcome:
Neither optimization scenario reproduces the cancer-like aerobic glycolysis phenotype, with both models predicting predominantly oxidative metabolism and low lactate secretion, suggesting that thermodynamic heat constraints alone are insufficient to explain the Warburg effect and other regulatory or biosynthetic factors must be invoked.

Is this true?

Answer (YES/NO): NO